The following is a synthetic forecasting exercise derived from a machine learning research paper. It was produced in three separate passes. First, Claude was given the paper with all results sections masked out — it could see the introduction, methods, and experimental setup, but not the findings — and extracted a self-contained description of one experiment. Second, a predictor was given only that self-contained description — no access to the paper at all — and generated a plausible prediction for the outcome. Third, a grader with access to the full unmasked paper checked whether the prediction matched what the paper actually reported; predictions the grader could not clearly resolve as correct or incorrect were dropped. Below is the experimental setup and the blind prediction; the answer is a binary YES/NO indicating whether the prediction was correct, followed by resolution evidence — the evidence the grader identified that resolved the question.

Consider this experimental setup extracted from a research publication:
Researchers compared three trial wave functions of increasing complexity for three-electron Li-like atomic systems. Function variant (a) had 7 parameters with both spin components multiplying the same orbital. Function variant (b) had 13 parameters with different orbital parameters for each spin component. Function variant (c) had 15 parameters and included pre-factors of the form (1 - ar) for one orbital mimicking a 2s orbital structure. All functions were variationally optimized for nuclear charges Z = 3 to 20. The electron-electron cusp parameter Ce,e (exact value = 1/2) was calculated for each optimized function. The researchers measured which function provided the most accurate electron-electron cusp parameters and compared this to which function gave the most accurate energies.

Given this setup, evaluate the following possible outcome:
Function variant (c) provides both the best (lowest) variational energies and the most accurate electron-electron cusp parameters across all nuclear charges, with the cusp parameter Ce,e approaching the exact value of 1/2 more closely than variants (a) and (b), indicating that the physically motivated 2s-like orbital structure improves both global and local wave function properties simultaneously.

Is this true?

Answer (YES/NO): NO